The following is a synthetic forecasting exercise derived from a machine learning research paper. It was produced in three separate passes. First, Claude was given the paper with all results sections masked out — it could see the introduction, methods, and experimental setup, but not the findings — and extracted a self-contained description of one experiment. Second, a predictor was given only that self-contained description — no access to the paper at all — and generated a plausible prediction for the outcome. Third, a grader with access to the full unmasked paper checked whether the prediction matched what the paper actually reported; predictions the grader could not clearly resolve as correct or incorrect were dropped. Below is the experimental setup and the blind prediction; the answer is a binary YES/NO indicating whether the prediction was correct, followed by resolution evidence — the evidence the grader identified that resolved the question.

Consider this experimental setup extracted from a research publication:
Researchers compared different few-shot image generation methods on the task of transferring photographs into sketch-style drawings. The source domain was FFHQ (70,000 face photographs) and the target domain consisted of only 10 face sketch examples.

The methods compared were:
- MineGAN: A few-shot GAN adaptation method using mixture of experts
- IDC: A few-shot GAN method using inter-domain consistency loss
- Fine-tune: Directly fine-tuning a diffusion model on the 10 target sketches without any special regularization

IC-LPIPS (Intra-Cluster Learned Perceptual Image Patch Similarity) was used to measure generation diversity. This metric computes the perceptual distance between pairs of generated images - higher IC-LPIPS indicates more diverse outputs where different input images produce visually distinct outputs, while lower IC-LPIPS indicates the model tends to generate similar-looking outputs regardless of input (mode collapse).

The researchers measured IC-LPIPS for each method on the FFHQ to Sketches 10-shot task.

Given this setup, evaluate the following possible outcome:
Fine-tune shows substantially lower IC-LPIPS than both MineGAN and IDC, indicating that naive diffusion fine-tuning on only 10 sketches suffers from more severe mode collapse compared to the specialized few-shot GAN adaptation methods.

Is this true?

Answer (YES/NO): NO